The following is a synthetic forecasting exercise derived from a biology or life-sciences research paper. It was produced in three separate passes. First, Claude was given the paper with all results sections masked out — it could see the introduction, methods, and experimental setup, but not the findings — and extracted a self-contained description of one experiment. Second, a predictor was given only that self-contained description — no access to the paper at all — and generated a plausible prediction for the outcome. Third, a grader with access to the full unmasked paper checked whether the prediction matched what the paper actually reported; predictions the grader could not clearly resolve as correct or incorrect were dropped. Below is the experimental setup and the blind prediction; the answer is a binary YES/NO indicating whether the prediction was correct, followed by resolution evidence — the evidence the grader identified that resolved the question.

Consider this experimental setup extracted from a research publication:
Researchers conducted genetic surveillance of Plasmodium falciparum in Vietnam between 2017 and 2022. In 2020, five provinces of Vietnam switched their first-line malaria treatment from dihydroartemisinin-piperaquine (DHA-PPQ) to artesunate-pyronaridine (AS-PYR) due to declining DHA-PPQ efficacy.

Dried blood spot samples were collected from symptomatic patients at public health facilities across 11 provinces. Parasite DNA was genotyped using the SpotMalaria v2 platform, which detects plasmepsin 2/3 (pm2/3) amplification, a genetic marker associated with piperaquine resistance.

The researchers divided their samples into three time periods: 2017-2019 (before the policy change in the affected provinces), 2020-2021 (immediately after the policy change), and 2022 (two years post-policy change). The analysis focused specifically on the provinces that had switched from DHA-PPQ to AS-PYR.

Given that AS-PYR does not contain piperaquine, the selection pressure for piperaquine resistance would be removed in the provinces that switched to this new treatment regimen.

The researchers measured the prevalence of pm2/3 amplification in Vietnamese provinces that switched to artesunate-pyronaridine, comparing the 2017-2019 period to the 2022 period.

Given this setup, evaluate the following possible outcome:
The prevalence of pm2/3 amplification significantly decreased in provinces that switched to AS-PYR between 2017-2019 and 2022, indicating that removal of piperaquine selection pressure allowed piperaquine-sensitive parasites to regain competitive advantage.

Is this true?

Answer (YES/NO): YES